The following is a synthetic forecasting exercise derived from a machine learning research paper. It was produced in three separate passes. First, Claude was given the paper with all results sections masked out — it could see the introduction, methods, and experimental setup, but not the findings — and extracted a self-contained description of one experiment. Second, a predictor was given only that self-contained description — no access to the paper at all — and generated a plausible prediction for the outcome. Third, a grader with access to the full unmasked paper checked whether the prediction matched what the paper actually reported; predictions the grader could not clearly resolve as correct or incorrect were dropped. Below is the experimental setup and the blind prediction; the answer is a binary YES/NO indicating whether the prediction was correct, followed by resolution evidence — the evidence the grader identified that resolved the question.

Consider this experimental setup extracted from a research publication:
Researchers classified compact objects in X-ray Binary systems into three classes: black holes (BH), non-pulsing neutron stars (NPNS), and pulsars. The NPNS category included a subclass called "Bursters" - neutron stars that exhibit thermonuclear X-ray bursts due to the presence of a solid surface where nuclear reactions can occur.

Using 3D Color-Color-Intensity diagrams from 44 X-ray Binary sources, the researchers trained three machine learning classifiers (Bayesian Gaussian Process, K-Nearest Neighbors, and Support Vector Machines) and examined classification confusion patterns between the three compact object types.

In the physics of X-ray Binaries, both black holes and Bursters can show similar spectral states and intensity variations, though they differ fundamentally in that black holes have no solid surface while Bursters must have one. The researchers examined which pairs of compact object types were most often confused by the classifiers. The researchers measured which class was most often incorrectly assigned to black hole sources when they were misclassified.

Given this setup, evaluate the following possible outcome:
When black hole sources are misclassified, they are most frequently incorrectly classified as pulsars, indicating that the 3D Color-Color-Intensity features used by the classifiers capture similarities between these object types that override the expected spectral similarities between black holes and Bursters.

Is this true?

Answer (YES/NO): NO